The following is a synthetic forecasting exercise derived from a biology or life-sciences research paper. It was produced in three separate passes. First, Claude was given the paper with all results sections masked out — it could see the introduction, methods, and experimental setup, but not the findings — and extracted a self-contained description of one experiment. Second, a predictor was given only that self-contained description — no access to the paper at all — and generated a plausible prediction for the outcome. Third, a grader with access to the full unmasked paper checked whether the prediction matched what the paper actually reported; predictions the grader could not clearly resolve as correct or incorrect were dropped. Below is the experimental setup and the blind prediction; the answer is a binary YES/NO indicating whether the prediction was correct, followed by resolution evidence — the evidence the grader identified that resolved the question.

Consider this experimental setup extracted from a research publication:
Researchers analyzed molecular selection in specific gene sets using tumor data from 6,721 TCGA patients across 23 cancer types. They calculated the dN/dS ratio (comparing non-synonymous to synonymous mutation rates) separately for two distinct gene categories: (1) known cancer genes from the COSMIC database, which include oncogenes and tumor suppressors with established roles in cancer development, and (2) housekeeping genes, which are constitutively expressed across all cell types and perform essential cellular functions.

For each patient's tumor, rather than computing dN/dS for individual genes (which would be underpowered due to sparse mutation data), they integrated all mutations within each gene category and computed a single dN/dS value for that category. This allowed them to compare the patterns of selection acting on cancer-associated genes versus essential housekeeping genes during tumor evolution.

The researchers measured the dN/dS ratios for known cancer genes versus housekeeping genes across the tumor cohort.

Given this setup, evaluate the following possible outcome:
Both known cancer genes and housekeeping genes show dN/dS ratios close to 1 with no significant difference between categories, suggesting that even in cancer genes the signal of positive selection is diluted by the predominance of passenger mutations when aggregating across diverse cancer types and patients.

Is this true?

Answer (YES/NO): NO